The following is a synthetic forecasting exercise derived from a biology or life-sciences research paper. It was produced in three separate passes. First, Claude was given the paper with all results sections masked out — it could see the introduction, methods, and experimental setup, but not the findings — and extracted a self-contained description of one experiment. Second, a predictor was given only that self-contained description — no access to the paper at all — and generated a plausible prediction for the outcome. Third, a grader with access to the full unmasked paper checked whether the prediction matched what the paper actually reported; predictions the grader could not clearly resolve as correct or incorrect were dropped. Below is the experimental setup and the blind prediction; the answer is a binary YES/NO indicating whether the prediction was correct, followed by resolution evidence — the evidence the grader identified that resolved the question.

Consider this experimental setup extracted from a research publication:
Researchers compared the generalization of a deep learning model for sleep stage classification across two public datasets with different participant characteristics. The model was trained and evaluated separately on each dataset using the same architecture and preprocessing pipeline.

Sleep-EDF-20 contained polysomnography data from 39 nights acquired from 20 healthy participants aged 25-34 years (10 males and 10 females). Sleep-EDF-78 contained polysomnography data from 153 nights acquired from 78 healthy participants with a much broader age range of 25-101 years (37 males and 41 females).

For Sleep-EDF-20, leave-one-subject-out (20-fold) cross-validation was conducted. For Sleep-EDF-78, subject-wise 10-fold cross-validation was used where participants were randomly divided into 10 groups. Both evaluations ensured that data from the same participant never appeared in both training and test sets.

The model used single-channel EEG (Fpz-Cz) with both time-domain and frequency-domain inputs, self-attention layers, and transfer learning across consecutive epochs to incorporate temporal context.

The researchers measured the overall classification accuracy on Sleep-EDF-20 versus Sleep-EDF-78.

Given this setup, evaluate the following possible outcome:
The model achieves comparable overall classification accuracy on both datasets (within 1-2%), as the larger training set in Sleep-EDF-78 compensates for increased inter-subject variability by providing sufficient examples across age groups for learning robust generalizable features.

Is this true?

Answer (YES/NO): YES